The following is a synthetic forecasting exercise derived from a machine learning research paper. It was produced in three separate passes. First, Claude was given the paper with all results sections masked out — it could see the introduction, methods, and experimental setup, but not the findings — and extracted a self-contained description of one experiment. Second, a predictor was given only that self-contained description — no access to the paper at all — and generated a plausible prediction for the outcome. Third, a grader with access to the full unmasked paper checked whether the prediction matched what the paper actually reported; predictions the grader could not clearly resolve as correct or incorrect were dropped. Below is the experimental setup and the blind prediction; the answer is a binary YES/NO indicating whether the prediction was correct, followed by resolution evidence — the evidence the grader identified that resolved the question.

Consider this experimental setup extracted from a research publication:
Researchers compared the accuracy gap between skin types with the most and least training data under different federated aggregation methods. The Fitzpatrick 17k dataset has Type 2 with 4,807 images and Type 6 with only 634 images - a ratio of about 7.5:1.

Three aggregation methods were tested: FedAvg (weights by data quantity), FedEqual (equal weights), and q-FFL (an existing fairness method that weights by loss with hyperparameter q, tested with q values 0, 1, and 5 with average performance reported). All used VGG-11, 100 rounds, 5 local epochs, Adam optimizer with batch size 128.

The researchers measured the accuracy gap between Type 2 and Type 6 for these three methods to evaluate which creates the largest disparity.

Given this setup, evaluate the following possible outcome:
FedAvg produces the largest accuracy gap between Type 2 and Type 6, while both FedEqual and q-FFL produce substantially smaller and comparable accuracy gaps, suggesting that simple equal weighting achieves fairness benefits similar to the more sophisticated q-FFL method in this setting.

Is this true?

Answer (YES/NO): NO